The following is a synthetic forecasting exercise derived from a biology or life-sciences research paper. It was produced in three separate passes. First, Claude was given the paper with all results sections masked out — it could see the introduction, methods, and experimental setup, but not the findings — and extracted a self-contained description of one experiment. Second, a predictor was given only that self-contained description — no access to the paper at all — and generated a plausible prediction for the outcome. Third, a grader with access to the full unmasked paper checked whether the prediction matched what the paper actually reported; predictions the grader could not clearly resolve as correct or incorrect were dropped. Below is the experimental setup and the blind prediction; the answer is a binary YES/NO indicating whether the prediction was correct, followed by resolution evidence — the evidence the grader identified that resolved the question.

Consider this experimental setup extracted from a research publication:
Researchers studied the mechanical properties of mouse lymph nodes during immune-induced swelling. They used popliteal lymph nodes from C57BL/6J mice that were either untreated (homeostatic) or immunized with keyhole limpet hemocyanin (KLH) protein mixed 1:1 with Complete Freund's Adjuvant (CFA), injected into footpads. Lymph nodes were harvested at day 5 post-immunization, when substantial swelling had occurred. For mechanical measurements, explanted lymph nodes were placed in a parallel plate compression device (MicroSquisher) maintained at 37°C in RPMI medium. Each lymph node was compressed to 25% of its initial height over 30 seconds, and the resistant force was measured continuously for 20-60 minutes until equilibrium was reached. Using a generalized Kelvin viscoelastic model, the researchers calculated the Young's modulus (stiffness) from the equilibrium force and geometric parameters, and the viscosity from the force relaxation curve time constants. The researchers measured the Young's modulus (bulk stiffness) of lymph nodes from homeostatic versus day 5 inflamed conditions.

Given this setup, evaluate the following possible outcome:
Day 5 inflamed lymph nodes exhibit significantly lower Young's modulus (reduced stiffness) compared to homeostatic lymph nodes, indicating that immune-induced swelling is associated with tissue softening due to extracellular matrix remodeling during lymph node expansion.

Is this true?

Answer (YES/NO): NO